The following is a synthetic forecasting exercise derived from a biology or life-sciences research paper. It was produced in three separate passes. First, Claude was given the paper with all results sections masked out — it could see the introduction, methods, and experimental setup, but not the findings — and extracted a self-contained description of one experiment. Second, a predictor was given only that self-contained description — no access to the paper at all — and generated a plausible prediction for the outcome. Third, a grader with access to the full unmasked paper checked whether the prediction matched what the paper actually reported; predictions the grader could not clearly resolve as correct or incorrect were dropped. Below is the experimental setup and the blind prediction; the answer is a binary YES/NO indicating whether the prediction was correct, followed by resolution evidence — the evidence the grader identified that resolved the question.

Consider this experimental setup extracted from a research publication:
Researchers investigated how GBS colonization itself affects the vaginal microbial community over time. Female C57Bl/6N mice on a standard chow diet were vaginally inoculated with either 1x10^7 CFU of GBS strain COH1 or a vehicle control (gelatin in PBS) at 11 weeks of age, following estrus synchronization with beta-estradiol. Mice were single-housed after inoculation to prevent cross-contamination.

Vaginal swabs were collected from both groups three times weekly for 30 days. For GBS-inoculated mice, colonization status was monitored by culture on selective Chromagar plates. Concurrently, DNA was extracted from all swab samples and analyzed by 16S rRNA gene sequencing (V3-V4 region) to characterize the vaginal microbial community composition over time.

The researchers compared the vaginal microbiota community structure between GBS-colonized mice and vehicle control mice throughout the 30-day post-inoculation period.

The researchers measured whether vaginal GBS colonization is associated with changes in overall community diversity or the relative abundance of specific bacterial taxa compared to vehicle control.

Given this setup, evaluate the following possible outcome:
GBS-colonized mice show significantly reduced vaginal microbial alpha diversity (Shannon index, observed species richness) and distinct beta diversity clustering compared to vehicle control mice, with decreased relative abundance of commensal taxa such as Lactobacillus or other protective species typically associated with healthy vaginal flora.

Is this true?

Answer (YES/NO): YES